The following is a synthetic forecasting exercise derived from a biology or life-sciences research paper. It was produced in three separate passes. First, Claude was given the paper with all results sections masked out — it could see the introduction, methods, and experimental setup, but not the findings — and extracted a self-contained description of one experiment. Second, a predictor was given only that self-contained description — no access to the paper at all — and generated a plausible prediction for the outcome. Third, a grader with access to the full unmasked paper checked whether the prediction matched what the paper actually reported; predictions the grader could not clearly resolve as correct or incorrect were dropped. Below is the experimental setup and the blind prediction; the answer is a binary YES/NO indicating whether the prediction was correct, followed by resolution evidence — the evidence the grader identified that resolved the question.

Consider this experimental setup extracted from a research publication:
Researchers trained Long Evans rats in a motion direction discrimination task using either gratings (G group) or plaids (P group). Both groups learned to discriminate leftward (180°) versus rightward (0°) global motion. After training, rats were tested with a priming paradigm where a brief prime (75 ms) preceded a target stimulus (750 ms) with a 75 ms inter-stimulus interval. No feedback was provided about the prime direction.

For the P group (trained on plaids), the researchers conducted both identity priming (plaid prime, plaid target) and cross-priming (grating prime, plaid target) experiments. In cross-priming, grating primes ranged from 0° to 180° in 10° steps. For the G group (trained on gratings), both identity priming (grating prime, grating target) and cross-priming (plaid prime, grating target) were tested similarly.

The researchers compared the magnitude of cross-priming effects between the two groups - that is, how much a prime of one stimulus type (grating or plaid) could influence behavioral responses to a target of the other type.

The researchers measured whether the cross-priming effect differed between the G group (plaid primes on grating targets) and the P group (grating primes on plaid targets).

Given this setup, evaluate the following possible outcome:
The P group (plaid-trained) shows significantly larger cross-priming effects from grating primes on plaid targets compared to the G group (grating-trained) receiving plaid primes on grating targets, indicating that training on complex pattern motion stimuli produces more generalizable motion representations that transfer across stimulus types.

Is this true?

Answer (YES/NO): YES